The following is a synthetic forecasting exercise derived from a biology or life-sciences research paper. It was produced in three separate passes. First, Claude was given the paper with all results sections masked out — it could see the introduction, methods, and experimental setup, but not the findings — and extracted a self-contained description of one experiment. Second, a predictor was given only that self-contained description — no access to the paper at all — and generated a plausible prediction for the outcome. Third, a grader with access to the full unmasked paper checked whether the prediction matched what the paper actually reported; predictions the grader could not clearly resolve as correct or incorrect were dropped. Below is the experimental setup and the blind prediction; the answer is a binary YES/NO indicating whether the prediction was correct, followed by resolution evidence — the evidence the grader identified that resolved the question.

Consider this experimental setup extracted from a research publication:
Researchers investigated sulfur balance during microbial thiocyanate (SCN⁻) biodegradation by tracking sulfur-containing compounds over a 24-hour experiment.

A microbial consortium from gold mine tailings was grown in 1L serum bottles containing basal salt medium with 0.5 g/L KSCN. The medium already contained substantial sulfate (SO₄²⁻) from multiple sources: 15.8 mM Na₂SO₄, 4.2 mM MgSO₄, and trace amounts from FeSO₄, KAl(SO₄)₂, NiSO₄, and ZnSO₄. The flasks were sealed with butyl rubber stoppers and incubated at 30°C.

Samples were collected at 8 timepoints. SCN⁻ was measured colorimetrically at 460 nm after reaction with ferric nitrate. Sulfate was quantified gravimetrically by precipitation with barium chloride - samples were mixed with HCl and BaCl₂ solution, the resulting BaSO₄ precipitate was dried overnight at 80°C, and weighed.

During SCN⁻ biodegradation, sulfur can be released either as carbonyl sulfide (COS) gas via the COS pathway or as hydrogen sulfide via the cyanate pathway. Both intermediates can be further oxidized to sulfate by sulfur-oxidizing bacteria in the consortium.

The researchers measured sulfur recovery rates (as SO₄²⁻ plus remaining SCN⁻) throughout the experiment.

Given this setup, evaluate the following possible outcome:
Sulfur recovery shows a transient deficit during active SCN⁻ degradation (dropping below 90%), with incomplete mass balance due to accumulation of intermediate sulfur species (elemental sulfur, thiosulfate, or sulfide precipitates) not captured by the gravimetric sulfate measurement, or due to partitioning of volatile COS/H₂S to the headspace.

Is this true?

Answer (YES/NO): NO